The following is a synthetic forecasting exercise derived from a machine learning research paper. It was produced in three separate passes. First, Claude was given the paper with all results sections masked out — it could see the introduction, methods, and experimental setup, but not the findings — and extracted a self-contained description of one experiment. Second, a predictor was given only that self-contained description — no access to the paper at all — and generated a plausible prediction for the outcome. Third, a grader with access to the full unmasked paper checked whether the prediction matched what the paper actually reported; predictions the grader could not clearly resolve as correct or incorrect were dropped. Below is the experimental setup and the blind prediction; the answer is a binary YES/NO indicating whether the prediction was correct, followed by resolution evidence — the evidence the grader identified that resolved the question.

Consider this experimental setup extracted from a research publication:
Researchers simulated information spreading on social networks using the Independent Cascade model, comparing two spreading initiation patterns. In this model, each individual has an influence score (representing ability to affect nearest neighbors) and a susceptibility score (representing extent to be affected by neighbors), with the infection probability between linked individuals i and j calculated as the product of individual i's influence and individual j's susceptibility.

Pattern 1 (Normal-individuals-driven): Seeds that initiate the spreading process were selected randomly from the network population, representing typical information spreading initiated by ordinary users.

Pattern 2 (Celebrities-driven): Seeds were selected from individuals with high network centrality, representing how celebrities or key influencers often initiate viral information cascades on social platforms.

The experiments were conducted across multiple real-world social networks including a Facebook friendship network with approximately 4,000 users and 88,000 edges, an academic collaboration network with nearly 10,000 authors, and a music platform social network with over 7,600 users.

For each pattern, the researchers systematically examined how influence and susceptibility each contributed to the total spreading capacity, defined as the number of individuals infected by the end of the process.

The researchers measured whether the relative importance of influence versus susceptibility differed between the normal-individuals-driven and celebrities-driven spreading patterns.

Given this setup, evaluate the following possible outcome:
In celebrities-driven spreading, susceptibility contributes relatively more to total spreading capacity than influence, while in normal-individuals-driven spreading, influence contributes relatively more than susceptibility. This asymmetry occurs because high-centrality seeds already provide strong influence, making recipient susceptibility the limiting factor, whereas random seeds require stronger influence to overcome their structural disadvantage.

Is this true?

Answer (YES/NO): NO